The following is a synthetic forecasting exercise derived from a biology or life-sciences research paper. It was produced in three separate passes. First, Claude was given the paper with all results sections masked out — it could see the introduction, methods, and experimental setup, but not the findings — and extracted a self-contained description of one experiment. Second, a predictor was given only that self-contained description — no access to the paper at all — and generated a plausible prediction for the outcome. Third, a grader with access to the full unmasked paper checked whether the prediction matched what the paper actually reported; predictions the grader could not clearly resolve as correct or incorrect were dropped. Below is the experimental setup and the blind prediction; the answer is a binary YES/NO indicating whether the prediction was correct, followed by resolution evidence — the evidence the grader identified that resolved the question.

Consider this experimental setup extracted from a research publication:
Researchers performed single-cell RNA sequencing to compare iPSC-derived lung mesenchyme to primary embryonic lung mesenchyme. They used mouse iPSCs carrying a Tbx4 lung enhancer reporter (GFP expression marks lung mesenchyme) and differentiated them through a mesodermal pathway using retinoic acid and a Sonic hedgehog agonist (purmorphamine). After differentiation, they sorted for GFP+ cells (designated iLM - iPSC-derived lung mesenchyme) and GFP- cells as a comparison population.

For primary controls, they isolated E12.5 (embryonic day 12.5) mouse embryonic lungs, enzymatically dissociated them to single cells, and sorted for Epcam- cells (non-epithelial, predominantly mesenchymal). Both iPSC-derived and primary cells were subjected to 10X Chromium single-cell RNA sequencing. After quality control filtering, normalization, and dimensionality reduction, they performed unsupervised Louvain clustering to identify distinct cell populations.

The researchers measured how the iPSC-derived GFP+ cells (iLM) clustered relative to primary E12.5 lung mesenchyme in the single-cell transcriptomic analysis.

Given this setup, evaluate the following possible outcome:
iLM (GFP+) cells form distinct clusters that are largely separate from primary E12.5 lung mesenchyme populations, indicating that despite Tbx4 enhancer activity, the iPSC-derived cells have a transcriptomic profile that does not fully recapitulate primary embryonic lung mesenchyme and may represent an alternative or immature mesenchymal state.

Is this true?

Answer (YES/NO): YES